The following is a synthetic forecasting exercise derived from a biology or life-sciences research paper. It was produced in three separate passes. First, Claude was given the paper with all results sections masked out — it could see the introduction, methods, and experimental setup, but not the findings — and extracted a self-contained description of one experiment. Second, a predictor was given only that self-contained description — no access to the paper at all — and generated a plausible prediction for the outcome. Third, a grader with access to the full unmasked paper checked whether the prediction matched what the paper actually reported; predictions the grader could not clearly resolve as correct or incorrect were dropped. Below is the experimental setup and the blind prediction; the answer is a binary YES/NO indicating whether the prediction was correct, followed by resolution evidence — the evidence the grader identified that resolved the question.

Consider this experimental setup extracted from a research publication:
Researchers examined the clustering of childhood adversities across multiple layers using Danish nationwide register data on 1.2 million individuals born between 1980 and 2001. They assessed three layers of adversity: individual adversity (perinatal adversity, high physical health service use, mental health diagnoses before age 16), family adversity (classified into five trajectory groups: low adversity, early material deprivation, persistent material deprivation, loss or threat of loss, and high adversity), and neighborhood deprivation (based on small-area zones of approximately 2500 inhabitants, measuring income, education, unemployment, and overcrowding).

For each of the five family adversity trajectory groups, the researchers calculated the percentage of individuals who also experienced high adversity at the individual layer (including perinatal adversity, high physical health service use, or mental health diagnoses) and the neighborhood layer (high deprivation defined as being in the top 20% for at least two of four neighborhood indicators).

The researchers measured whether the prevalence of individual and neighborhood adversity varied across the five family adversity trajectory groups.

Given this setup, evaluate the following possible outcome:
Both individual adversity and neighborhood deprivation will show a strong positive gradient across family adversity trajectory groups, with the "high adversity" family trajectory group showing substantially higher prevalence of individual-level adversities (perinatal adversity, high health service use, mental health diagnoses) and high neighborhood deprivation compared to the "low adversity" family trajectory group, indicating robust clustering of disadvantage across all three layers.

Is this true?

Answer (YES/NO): NO